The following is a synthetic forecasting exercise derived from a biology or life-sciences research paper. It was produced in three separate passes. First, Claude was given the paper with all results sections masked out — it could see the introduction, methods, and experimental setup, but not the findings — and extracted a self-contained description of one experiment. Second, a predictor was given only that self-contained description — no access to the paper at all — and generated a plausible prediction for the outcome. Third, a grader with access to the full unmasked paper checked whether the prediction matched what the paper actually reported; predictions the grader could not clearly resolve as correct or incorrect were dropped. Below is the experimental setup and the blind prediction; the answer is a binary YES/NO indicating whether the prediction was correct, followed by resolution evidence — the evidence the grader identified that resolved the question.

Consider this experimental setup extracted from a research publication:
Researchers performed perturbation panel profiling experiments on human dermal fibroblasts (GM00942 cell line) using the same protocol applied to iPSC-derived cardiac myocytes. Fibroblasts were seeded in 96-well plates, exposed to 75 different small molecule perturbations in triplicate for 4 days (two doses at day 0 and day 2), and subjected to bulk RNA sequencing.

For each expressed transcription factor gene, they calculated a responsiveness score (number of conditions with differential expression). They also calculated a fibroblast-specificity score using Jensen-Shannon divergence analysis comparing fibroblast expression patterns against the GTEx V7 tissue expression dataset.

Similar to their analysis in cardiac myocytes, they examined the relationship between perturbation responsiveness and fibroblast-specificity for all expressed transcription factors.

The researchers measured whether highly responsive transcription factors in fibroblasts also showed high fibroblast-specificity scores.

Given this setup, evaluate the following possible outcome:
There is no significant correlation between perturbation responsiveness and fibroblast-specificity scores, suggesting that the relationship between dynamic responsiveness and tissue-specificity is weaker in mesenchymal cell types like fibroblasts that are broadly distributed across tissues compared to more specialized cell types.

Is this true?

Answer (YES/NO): NO